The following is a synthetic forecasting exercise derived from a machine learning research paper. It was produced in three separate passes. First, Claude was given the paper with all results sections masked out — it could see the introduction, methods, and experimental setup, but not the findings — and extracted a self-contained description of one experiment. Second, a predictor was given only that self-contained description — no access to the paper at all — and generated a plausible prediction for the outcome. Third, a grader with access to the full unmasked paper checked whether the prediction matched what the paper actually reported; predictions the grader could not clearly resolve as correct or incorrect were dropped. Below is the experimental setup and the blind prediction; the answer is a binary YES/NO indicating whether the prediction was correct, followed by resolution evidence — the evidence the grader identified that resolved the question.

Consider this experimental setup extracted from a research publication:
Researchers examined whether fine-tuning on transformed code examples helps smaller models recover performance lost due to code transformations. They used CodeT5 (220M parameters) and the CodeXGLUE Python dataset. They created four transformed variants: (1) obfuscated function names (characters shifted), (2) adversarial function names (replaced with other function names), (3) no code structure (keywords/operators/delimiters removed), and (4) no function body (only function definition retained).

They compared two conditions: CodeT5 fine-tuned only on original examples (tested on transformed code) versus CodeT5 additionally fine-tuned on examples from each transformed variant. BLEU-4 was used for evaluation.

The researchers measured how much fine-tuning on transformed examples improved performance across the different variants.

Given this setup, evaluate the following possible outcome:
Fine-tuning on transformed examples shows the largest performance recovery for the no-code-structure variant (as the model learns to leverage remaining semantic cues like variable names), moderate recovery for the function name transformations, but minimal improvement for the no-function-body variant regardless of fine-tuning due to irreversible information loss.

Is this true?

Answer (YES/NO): NO